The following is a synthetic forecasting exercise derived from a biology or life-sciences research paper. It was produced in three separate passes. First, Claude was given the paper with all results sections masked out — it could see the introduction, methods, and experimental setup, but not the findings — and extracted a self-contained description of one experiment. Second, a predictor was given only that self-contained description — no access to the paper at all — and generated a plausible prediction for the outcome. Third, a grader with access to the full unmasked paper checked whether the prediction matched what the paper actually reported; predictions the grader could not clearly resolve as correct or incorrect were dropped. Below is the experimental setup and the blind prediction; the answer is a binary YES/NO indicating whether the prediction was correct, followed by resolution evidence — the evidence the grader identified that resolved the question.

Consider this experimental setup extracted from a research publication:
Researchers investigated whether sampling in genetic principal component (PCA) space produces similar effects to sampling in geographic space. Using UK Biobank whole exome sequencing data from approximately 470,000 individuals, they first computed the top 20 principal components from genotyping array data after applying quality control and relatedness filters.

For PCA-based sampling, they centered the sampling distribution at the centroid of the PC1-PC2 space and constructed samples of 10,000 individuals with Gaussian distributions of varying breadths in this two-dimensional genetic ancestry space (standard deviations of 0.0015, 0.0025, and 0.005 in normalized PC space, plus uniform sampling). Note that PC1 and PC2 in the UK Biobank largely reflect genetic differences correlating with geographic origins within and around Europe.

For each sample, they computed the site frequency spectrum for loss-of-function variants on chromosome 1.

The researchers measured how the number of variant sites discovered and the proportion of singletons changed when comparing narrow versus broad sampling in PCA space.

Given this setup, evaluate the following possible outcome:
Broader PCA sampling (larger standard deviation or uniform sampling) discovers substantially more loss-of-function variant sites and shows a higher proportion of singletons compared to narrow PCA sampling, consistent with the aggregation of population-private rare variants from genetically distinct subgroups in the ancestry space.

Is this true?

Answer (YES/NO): YES